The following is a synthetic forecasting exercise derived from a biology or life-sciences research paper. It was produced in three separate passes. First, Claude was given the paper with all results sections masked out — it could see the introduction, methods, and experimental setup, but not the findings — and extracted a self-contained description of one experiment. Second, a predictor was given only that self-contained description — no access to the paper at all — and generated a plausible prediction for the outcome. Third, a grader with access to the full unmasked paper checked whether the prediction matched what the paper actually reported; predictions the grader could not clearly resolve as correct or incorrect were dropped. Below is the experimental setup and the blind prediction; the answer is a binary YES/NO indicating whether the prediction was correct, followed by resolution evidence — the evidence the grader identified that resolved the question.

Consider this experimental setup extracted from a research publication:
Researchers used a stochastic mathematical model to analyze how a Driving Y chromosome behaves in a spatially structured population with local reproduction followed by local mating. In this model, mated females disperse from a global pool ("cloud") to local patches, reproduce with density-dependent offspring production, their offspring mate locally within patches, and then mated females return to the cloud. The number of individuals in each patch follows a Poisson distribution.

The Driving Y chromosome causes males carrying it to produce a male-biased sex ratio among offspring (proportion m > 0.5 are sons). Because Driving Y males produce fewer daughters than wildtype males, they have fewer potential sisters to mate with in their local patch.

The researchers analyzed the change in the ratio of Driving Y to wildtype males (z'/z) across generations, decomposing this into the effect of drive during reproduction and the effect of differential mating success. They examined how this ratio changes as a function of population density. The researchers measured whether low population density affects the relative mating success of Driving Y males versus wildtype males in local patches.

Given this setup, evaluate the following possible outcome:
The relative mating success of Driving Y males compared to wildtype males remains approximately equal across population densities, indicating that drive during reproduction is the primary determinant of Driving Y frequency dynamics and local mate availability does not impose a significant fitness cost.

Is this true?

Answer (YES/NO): NO